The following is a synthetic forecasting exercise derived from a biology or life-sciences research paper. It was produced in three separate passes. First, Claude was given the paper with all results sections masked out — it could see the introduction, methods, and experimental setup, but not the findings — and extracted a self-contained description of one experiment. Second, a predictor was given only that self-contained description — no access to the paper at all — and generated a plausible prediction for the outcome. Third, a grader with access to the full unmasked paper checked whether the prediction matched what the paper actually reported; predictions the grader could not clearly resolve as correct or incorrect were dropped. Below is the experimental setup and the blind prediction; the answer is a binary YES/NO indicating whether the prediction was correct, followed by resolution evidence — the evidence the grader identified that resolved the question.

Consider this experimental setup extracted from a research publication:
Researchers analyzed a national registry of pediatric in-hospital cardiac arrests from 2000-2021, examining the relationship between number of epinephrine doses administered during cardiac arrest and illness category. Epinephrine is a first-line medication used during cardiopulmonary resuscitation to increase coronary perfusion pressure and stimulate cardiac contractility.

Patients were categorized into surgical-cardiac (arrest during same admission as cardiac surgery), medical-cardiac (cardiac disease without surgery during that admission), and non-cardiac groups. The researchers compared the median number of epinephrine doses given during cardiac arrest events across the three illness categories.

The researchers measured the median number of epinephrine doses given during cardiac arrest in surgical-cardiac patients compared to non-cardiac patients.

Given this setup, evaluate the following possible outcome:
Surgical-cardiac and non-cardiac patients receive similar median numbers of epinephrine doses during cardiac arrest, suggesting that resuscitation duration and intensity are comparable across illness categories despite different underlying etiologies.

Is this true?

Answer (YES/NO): NO